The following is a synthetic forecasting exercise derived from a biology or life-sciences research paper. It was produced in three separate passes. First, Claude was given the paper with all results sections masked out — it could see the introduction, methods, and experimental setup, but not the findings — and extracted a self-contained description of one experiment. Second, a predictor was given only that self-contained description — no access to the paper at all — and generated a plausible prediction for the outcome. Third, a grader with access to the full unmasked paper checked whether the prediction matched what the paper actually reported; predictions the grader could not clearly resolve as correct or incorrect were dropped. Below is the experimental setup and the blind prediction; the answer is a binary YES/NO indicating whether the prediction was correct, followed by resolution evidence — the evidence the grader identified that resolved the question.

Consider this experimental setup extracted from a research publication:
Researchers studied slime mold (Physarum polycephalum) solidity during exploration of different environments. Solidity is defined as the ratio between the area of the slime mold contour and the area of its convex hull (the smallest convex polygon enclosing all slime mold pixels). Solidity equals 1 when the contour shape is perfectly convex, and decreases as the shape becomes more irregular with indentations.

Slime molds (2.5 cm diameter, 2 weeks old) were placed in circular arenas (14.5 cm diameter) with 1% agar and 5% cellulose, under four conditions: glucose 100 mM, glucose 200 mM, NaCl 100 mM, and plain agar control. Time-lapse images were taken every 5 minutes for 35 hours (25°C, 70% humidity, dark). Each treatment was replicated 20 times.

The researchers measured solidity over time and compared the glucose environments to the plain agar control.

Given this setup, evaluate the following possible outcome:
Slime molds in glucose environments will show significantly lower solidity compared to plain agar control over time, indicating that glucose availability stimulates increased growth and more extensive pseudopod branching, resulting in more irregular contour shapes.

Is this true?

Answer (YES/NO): NO